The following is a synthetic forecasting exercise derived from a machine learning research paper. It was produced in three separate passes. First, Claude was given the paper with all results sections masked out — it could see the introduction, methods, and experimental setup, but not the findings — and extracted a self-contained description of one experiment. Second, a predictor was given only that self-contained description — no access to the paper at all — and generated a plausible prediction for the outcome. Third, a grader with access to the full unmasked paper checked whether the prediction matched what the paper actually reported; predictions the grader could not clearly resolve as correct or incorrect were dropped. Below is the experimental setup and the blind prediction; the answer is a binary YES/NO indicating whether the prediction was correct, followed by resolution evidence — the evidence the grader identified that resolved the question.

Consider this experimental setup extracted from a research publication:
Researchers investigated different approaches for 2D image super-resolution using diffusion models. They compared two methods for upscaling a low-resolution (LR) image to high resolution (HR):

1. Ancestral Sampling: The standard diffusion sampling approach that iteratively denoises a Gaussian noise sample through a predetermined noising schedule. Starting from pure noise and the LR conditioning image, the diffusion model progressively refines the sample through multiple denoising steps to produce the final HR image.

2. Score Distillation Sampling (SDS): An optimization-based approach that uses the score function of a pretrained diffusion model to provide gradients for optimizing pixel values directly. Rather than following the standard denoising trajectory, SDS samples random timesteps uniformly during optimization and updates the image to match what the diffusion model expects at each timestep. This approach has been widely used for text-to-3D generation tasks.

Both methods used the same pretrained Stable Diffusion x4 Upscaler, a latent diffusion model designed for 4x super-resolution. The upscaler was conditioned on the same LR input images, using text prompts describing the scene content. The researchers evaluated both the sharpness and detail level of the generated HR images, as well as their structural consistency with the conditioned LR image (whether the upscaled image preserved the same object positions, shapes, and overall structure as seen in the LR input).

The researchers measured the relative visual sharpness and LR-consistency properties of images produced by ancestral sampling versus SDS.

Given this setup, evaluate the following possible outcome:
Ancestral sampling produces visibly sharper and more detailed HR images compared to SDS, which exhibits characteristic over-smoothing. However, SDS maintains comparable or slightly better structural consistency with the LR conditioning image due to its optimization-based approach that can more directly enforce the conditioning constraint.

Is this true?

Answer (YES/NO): YES